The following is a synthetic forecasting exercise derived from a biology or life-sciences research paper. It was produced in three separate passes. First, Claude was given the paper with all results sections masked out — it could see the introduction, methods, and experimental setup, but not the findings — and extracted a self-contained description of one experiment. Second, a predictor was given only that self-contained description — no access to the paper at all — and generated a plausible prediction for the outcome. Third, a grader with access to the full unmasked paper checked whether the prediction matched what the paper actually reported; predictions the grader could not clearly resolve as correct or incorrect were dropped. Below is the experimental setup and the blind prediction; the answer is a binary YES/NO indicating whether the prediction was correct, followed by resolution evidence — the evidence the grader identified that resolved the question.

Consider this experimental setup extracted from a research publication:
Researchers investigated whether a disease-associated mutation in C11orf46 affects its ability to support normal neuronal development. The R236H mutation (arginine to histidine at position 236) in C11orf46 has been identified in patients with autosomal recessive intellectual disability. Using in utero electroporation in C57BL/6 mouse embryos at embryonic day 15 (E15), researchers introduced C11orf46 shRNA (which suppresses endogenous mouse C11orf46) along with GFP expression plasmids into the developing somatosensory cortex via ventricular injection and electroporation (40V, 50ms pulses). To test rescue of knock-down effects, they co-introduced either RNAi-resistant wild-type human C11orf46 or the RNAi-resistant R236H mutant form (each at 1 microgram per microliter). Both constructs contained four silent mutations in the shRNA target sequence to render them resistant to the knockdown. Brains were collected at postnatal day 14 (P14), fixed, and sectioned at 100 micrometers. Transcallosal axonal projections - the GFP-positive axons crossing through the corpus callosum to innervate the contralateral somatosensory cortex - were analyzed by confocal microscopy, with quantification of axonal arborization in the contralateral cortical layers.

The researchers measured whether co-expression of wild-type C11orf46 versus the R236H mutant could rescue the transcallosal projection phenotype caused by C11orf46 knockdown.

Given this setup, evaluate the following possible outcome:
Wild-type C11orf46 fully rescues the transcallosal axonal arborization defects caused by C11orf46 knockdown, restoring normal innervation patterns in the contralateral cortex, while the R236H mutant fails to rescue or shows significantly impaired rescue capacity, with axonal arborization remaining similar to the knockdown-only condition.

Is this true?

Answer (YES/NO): NO